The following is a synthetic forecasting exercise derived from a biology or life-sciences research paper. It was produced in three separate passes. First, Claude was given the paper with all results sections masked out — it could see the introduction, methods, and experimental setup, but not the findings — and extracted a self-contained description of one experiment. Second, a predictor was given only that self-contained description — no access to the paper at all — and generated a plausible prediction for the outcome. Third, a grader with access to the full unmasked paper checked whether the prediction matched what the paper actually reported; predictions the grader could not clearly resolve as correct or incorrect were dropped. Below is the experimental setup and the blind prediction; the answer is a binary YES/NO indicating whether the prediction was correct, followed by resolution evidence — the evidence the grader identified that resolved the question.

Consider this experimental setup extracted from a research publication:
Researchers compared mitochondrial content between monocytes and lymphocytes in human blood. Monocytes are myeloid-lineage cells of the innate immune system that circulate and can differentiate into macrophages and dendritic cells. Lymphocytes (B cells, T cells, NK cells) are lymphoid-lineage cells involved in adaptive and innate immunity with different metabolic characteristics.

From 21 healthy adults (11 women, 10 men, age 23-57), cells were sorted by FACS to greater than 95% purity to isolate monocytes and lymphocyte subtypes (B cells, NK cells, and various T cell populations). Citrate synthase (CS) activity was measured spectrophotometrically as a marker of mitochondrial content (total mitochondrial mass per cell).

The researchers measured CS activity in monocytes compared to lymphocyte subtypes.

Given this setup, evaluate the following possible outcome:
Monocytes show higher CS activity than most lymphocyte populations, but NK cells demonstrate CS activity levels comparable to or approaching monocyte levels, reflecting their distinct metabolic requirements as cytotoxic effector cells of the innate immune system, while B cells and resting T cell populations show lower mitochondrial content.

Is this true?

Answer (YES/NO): NO